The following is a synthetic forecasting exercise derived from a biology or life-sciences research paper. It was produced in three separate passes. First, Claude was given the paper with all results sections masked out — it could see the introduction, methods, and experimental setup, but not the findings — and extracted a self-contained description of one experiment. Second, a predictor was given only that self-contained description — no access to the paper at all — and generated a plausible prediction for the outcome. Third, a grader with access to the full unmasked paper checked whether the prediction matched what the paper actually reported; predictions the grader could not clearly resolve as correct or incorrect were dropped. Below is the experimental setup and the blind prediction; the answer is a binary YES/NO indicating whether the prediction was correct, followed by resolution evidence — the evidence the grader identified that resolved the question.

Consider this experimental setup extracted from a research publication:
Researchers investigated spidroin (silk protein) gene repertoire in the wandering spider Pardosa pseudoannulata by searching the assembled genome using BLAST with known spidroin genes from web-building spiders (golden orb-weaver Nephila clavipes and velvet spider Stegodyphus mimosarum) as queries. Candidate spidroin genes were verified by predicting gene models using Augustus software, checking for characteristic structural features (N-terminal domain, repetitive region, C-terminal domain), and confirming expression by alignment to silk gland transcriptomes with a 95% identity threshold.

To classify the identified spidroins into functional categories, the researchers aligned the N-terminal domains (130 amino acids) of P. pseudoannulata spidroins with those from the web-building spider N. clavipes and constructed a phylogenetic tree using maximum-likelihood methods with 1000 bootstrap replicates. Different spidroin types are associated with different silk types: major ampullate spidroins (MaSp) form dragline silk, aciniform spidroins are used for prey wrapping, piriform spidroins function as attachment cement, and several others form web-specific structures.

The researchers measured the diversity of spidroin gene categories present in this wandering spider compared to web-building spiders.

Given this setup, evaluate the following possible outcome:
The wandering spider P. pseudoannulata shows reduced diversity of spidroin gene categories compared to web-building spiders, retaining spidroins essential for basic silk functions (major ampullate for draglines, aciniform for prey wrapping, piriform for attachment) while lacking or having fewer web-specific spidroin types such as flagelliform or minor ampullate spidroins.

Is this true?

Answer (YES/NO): NO